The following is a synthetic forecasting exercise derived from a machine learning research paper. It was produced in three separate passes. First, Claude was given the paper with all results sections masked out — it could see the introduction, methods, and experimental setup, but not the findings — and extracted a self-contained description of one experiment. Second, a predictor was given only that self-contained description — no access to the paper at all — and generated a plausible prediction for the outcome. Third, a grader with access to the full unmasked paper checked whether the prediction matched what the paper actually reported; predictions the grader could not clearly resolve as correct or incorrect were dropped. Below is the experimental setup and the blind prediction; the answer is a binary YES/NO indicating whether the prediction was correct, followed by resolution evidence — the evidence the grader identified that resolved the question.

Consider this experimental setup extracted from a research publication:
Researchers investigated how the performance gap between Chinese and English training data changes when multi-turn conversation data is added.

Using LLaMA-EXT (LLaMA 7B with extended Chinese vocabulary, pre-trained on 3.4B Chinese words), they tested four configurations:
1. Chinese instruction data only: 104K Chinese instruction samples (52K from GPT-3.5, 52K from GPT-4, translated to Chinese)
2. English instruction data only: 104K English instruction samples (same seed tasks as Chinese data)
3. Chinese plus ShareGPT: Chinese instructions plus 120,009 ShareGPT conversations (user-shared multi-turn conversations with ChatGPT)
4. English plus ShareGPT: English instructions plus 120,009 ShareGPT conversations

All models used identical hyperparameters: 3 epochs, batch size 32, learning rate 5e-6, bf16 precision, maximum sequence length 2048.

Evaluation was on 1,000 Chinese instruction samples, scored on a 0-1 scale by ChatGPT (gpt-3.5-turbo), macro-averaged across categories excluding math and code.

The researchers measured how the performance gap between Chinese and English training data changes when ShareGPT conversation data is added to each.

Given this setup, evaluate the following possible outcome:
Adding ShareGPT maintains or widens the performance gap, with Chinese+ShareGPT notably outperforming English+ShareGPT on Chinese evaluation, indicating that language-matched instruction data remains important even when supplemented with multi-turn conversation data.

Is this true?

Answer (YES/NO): NO